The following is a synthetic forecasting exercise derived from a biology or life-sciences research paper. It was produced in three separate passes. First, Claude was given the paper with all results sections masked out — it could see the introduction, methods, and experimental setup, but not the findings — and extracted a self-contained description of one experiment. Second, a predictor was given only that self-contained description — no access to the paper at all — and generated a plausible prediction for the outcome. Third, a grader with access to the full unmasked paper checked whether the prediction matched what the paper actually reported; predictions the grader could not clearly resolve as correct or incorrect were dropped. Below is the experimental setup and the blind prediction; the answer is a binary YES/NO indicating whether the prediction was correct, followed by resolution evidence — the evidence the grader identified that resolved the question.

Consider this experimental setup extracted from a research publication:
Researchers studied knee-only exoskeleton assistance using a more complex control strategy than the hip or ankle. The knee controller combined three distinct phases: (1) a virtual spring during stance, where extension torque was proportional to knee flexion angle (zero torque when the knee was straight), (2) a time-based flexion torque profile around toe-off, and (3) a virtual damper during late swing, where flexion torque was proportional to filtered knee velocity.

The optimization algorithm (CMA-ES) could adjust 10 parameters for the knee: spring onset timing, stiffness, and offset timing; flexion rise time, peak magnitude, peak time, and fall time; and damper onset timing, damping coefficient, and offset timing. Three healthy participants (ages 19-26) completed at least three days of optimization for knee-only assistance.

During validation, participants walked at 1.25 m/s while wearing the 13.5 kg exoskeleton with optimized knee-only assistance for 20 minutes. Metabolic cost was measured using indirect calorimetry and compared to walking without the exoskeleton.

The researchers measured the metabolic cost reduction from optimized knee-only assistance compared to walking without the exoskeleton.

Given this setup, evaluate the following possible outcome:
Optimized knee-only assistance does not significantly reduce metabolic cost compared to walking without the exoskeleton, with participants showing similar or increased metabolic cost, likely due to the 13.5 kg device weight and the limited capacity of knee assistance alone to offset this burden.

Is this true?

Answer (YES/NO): YES